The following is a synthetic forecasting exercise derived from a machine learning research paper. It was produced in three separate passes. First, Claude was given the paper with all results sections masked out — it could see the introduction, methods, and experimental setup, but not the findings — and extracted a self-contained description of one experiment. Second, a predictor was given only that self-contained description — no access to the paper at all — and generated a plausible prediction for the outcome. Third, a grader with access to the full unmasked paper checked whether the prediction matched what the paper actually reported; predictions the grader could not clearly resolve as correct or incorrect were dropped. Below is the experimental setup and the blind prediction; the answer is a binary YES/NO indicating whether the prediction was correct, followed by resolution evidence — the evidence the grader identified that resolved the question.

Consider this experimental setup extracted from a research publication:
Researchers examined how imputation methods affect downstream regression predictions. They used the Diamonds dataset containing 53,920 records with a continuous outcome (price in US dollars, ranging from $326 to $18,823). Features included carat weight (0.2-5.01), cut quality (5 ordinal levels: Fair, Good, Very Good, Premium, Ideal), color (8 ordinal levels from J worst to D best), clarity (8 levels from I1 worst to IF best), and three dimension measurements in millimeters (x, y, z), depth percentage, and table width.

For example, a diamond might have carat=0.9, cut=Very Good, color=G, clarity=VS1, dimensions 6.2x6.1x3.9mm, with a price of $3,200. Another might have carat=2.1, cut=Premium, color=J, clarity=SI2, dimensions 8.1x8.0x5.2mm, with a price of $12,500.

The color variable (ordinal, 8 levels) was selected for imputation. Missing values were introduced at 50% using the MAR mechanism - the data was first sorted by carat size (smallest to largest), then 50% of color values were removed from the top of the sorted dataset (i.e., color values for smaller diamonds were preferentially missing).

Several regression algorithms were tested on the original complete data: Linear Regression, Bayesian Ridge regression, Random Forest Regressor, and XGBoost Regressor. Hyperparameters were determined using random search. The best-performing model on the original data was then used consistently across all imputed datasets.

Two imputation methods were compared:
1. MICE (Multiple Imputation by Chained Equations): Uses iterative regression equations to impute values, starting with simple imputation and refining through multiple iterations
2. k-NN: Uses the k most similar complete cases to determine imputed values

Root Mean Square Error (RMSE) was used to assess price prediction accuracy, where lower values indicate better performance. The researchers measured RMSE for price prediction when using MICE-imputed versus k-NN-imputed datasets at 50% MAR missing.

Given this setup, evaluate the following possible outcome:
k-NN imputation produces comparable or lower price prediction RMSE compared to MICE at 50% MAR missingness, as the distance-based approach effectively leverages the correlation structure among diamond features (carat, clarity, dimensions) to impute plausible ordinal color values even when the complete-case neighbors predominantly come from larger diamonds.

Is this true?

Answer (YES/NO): YES